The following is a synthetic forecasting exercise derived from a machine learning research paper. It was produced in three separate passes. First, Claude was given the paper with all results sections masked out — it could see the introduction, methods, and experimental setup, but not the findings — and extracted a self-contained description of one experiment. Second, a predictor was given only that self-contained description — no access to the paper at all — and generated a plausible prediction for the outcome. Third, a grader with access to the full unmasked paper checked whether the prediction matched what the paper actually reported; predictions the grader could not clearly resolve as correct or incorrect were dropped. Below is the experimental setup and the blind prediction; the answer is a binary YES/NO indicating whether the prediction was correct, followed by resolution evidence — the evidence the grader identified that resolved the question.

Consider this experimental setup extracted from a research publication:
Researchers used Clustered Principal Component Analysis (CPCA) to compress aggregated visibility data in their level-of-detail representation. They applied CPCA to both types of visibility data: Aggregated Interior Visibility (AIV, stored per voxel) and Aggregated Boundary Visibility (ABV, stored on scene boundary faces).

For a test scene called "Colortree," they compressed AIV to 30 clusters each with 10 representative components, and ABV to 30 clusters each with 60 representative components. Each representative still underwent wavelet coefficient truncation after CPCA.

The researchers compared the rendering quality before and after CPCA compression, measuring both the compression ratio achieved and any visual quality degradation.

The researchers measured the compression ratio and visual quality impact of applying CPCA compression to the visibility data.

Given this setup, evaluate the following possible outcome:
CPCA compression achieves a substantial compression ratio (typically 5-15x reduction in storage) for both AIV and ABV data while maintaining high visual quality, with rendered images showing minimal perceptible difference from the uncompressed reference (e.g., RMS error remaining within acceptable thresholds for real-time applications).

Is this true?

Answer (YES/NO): NO